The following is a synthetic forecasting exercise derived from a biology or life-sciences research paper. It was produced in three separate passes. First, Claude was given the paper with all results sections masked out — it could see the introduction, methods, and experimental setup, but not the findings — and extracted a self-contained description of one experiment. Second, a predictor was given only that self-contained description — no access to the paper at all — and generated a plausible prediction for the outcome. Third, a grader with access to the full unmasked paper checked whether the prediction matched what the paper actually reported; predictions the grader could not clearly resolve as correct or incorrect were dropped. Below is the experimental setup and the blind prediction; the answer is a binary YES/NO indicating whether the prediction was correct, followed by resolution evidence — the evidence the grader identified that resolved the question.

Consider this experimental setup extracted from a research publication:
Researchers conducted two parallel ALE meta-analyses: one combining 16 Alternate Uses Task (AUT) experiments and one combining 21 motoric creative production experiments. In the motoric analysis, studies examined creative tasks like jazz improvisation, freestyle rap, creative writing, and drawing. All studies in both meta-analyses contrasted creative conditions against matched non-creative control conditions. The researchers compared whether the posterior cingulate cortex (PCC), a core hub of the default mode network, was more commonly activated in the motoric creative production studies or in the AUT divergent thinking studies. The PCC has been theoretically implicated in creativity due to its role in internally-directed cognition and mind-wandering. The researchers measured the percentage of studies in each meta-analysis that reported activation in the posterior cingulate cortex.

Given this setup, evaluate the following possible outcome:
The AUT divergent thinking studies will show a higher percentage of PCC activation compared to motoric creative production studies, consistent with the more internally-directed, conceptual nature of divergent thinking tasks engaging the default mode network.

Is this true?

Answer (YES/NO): YES